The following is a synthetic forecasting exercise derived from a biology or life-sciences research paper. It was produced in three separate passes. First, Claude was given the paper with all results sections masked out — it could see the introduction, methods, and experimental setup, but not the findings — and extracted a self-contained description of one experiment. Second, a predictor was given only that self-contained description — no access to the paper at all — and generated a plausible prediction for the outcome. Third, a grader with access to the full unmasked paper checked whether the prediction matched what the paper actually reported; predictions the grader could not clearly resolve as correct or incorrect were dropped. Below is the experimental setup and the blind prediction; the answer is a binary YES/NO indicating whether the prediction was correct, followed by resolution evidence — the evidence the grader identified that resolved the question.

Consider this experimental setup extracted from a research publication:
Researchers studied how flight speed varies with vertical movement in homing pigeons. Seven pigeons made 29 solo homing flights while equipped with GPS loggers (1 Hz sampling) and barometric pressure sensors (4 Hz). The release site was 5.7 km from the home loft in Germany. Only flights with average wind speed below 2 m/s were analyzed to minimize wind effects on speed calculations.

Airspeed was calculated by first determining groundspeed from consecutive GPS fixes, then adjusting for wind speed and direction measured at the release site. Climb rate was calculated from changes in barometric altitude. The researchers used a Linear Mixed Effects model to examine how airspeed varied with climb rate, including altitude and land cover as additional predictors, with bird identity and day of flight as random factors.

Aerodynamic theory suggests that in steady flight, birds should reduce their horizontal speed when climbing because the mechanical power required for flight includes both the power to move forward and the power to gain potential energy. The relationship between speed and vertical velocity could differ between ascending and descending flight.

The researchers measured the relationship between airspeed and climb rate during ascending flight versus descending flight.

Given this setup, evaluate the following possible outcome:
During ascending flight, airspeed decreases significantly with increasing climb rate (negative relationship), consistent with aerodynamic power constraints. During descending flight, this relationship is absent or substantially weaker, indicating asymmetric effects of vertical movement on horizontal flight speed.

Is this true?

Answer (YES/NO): NO